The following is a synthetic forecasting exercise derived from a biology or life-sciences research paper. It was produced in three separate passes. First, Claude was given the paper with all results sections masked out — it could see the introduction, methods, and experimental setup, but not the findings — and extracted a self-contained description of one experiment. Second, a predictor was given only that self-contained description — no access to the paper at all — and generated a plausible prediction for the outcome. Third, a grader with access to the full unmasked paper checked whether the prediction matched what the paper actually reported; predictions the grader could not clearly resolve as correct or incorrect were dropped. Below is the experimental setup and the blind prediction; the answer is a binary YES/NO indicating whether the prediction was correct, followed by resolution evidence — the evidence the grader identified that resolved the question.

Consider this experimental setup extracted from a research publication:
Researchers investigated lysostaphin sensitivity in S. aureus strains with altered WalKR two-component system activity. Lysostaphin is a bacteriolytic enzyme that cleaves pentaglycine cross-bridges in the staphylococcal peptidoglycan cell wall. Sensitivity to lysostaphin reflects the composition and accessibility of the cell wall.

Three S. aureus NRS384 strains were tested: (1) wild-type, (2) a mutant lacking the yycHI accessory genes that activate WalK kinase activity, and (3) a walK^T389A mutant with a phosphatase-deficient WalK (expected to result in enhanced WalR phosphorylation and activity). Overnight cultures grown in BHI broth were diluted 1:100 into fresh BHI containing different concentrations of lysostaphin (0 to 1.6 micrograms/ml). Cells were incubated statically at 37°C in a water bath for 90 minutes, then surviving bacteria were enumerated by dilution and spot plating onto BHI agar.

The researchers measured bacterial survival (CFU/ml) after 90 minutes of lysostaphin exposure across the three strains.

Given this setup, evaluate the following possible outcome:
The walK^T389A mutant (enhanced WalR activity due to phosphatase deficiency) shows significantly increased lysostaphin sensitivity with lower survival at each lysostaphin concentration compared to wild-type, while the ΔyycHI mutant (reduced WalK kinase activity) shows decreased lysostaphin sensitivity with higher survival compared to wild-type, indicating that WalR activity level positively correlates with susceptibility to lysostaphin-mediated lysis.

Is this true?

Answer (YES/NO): YES